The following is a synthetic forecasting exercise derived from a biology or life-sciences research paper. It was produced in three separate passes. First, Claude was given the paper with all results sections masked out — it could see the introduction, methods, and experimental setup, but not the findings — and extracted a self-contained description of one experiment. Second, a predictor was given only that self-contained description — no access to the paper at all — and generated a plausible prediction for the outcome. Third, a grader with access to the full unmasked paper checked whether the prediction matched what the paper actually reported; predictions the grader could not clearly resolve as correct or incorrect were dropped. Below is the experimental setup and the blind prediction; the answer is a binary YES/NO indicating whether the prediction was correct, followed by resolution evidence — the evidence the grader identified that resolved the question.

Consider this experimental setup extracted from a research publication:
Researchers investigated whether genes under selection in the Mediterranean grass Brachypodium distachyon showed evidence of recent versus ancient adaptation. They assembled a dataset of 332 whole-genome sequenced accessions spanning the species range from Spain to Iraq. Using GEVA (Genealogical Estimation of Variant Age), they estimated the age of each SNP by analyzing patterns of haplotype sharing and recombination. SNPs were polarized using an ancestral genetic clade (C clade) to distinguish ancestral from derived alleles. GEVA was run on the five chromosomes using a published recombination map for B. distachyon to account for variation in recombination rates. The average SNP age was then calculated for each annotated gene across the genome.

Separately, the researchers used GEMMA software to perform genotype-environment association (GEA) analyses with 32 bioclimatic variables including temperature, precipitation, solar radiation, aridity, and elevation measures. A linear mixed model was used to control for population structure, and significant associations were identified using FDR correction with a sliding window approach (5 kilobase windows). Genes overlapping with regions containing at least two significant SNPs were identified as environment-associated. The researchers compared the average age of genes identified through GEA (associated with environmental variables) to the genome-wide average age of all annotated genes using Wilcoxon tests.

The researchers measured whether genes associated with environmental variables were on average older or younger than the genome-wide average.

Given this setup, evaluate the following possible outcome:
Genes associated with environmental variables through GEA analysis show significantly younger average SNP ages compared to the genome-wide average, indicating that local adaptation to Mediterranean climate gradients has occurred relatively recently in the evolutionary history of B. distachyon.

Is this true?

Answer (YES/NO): NO